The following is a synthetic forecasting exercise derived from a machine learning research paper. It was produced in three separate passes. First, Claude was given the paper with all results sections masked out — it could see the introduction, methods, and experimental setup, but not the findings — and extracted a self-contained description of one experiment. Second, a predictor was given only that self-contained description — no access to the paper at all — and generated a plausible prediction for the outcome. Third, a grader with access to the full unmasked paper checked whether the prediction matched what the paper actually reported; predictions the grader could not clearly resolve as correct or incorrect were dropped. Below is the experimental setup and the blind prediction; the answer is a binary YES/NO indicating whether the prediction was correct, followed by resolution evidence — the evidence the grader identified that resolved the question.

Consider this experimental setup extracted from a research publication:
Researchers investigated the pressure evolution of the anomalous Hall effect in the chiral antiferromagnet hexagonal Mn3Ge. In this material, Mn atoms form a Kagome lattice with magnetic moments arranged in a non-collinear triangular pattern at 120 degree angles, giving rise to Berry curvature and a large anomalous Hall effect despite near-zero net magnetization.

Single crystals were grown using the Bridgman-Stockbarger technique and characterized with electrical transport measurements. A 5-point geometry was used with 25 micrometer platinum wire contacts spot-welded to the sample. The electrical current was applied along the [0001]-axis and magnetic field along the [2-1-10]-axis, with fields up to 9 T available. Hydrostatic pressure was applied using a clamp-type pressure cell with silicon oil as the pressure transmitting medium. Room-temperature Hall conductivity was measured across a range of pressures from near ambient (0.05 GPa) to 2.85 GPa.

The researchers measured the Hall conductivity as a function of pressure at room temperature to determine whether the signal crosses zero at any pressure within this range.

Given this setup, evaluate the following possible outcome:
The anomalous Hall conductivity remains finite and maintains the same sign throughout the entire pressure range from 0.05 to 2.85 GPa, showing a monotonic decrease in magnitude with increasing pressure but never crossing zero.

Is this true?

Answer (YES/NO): NO